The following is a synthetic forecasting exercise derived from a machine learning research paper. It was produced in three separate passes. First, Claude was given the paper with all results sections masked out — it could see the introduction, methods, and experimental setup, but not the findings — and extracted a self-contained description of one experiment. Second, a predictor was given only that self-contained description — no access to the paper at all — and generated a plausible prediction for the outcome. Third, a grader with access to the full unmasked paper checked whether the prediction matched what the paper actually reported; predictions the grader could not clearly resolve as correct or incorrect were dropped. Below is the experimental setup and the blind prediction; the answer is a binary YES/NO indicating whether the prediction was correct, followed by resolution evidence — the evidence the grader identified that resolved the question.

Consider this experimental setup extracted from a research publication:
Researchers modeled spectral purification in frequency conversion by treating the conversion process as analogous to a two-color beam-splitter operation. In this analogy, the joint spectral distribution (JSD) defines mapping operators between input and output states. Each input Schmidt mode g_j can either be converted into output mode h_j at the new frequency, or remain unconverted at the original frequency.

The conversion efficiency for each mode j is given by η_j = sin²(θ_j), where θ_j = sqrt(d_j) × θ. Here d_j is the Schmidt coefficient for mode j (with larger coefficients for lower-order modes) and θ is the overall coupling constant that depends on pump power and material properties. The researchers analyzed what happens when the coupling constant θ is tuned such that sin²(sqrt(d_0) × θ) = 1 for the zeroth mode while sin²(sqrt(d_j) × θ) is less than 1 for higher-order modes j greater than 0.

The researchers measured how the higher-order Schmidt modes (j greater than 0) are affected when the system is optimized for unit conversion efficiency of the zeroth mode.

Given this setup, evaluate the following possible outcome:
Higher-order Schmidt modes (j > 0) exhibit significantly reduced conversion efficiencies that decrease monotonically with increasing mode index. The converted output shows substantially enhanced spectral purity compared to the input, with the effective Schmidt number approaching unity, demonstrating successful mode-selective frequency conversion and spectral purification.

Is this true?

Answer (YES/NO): YES